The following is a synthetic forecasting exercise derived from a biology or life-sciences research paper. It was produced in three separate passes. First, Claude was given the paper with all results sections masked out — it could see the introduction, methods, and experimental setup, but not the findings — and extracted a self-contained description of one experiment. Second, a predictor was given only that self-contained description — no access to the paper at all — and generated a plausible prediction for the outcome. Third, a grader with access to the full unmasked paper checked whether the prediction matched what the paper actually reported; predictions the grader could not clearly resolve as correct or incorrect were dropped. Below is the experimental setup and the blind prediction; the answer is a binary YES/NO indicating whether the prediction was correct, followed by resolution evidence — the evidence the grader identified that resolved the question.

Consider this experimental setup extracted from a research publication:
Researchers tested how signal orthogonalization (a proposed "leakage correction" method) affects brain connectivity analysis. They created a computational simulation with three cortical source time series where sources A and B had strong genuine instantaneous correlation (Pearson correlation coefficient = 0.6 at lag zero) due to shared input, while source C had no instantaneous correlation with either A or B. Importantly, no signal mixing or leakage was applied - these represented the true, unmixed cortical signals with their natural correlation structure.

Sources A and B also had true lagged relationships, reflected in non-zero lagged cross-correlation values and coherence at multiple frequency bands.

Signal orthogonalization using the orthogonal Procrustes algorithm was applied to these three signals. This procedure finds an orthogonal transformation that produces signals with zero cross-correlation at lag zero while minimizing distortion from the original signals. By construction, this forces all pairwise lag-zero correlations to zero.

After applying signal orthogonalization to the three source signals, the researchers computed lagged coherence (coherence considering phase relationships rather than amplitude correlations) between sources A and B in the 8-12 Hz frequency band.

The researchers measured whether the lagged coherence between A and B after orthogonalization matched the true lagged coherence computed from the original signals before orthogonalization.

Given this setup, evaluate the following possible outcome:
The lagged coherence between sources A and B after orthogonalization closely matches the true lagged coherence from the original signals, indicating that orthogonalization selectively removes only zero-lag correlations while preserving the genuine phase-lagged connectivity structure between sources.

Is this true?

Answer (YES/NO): NO